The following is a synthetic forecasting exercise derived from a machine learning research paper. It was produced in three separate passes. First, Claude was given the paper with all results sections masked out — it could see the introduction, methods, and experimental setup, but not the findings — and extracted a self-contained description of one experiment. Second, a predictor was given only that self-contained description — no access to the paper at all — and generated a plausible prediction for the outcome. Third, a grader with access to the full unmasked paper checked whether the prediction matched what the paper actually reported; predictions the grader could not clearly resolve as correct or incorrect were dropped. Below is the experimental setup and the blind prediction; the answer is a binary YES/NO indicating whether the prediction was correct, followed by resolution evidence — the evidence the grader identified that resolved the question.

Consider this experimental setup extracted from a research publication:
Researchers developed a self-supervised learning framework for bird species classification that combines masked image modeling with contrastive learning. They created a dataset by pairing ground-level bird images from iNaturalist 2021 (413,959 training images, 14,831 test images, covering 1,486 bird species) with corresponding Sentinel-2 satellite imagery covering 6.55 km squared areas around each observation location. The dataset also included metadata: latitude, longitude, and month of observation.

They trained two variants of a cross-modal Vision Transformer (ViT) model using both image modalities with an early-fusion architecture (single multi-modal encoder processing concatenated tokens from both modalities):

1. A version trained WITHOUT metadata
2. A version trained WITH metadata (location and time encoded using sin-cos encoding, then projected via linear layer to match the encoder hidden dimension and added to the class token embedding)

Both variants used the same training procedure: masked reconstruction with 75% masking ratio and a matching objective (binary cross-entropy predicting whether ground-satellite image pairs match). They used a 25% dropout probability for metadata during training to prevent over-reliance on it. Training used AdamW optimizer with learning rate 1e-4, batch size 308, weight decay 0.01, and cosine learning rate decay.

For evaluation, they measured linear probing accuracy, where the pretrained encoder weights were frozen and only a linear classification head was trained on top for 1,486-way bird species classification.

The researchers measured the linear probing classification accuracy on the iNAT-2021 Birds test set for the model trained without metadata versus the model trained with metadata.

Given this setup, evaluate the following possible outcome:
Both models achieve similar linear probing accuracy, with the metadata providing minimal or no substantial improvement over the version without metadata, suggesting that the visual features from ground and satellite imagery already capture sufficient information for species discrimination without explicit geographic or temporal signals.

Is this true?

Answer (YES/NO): NO